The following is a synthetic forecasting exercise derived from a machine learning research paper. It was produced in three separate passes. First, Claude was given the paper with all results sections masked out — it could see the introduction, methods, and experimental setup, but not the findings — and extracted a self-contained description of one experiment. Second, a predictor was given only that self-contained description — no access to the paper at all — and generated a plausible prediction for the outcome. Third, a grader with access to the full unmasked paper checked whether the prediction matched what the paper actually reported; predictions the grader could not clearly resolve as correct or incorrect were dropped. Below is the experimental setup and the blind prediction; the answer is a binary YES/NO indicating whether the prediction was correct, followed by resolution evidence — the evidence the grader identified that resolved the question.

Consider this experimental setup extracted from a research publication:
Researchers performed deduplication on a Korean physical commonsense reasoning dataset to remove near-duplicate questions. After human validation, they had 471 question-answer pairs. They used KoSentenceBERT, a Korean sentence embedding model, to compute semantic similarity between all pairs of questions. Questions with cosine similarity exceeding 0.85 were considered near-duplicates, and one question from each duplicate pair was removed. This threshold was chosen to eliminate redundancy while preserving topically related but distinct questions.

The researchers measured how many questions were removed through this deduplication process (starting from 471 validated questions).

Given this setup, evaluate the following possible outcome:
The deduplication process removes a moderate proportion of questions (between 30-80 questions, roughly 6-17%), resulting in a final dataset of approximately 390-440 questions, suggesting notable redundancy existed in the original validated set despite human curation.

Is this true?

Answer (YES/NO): NO